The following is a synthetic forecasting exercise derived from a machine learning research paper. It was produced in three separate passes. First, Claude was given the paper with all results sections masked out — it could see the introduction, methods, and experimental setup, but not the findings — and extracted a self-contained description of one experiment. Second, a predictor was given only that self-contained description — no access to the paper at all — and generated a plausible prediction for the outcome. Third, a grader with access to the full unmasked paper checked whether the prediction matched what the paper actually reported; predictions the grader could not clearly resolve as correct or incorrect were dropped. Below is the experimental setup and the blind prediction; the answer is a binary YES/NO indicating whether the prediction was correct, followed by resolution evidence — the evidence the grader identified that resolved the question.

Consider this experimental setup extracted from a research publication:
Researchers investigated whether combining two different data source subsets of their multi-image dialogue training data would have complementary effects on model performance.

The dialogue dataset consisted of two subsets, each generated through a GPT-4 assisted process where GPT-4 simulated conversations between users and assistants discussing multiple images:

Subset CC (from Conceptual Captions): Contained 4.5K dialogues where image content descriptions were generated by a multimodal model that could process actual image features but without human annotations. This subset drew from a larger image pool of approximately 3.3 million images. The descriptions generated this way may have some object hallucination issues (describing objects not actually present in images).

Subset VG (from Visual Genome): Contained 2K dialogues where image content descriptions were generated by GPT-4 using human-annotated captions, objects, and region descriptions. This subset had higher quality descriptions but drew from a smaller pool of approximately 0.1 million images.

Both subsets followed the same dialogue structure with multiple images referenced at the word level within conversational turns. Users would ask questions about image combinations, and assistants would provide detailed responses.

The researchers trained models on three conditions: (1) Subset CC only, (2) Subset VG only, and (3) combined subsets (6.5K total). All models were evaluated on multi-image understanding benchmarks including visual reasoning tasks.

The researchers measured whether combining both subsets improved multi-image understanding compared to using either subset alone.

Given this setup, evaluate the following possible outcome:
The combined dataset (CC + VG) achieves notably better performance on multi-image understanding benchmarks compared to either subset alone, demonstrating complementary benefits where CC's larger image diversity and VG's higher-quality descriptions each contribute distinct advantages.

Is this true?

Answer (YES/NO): NO